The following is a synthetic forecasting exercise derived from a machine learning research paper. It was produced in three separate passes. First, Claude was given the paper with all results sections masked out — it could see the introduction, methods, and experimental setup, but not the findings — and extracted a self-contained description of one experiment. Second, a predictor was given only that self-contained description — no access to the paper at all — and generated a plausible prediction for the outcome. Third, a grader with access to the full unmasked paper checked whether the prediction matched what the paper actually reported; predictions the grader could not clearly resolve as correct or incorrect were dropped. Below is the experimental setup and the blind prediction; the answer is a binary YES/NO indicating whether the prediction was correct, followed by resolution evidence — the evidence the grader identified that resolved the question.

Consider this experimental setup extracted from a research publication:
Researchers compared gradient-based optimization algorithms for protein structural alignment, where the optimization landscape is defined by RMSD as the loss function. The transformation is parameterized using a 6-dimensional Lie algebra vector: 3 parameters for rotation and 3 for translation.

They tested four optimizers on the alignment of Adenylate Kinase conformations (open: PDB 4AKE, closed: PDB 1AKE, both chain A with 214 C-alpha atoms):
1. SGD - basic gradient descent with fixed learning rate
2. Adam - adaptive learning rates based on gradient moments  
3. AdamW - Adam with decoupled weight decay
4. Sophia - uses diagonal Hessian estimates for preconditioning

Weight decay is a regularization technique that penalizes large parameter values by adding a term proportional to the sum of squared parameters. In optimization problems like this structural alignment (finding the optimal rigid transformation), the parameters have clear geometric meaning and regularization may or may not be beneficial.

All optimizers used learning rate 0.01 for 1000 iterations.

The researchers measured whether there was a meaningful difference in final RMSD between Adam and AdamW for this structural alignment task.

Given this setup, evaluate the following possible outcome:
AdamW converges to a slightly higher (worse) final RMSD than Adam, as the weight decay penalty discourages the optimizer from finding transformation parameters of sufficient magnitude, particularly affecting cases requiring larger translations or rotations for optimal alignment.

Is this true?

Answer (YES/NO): NO